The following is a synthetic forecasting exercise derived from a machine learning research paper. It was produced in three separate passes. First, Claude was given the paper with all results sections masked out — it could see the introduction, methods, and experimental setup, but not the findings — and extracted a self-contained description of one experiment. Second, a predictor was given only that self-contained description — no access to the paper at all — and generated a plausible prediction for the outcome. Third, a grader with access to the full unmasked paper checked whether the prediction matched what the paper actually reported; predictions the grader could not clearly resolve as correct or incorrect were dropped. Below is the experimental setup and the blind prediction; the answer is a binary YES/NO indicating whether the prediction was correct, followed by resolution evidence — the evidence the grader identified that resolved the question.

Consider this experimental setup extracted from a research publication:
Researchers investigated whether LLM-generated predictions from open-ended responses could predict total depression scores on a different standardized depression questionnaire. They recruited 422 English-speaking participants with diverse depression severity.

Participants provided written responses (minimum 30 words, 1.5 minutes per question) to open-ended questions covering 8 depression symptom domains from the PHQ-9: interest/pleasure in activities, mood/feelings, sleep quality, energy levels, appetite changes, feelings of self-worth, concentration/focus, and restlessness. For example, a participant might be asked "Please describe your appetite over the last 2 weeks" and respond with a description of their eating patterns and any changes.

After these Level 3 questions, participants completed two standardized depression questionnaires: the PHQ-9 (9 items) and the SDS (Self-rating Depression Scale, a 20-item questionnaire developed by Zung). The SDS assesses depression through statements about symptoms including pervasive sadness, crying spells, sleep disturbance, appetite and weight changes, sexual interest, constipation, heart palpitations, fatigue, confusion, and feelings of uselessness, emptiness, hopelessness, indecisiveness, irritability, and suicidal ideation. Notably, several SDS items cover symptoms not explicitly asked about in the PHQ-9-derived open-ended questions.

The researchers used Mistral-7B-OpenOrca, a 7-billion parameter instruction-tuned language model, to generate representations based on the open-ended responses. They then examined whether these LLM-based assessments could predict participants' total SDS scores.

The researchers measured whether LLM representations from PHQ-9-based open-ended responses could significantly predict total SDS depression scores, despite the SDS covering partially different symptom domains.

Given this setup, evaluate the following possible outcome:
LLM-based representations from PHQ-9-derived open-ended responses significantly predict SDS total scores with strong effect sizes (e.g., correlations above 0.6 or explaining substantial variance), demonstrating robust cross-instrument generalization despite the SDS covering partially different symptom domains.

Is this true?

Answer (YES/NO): YES